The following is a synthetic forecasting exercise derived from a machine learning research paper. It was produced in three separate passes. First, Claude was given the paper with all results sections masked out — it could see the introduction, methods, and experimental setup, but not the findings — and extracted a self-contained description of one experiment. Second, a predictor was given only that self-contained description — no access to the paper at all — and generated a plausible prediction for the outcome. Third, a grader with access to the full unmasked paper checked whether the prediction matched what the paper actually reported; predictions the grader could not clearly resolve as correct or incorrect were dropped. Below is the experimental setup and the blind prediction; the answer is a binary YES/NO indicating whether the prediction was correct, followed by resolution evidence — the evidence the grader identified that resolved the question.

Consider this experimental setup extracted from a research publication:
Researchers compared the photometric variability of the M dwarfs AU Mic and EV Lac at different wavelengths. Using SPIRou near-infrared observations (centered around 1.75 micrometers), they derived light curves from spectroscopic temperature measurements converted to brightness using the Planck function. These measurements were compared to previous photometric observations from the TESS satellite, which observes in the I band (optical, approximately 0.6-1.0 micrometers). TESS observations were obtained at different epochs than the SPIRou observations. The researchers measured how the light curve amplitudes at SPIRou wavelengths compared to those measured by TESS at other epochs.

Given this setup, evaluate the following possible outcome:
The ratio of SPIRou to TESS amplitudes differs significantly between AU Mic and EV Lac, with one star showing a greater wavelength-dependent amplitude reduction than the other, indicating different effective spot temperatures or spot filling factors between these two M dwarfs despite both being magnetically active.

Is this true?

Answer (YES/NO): NO